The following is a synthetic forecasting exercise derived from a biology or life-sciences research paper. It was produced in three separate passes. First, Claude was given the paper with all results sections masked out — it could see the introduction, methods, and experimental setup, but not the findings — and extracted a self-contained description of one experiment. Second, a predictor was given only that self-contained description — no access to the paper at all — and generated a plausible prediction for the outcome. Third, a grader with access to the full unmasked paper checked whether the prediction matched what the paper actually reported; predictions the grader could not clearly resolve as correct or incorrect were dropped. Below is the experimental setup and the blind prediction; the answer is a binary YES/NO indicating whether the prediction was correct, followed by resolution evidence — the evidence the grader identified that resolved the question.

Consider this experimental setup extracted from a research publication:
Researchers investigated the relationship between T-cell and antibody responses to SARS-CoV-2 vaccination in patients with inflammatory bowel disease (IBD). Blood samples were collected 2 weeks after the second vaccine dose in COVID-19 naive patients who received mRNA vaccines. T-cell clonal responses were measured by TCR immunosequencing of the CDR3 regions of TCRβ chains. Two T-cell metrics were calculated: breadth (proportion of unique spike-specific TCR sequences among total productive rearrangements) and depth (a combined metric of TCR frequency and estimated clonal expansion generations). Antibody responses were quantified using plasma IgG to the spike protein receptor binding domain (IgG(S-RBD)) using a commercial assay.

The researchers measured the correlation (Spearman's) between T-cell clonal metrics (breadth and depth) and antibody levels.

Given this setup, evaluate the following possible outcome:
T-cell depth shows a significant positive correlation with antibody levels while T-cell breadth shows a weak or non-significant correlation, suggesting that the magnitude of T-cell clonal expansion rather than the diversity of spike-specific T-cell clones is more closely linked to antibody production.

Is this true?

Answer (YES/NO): NO